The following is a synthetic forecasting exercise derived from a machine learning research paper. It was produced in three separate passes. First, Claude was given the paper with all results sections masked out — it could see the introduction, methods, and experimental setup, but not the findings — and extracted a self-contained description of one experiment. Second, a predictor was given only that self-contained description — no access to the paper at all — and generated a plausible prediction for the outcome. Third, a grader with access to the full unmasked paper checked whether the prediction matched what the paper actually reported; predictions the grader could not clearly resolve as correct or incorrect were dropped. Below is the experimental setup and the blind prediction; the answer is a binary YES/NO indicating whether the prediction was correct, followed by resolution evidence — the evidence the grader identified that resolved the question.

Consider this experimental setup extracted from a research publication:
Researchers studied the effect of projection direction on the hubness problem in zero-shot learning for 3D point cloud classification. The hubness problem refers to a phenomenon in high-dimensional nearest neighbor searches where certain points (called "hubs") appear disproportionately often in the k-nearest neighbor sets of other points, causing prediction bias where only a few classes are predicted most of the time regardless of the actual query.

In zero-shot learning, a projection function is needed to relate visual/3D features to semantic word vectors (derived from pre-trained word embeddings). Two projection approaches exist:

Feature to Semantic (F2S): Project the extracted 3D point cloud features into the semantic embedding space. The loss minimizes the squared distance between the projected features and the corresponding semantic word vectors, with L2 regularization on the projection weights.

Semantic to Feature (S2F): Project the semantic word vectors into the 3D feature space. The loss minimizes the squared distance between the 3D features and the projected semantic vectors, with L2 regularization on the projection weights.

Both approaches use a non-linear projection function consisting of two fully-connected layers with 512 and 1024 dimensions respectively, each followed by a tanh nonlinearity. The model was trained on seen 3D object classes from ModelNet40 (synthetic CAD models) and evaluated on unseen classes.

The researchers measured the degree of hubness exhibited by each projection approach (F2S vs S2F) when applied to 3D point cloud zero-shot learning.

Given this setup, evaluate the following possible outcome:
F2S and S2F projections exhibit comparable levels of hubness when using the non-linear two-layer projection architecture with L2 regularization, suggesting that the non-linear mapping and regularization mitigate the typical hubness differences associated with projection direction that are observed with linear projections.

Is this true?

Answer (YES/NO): NO